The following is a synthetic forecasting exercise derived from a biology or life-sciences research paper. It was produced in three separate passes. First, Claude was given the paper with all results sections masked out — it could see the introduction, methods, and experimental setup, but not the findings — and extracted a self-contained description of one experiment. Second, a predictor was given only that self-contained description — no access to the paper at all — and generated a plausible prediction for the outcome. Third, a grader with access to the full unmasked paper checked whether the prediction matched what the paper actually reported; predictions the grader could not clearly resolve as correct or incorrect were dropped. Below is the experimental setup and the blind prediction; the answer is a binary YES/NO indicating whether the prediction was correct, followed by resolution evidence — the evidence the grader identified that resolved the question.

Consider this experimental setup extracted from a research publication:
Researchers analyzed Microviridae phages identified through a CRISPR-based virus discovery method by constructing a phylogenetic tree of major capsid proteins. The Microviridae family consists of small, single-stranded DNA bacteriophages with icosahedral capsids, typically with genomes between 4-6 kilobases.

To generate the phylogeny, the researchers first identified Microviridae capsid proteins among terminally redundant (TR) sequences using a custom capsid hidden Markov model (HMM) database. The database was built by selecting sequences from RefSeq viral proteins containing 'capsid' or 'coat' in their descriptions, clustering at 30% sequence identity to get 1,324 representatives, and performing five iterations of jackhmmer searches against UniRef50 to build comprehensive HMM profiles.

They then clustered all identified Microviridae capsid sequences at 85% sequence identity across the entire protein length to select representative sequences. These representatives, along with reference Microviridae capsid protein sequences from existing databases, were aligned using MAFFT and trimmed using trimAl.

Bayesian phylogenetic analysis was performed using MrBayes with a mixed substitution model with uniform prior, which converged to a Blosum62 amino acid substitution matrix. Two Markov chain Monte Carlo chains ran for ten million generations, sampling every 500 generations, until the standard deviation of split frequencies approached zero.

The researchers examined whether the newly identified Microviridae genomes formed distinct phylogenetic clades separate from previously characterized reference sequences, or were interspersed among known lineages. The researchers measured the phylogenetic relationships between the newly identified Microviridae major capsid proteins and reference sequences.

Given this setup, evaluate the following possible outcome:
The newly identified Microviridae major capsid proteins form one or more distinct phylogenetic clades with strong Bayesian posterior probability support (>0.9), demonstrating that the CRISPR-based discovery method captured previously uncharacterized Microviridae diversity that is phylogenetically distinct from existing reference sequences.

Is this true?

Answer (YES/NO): NO